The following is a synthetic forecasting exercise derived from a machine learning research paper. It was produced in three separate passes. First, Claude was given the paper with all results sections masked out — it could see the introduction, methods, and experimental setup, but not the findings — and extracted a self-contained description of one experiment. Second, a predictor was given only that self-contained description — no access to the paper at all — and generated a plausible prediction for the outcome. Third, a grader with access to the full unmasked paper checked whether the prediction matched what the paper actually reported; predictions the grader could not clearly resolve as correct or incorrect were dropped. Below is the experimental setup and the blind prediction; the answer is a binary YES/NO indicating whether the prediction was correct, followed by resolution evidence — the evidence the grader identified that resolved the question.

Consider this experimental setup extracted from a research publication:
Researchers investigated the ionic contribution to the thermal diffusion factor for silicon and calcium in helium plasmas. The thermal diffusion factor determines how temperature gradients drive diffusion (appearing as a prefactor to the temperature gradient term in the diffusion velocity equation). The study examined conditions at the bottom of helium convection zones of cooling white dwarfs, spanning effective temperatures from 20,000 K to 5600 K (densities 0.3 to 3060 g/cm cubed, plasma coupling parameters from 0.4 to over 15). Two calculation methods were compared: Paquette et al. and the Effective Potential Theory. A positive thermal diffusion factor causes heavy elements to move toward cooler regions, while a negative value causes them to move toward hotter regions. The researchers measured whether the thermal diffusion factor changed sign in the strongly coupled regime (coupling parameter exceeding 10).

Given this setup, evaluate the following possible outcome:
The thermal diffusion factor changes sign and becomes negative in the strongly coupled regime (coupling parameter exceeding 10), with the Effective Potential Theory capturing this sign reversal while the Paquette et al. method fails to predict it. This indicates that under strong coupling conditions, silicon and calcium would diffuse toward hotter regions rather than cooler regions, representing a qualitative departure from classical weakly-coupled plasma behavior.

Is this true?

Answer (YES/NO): NO